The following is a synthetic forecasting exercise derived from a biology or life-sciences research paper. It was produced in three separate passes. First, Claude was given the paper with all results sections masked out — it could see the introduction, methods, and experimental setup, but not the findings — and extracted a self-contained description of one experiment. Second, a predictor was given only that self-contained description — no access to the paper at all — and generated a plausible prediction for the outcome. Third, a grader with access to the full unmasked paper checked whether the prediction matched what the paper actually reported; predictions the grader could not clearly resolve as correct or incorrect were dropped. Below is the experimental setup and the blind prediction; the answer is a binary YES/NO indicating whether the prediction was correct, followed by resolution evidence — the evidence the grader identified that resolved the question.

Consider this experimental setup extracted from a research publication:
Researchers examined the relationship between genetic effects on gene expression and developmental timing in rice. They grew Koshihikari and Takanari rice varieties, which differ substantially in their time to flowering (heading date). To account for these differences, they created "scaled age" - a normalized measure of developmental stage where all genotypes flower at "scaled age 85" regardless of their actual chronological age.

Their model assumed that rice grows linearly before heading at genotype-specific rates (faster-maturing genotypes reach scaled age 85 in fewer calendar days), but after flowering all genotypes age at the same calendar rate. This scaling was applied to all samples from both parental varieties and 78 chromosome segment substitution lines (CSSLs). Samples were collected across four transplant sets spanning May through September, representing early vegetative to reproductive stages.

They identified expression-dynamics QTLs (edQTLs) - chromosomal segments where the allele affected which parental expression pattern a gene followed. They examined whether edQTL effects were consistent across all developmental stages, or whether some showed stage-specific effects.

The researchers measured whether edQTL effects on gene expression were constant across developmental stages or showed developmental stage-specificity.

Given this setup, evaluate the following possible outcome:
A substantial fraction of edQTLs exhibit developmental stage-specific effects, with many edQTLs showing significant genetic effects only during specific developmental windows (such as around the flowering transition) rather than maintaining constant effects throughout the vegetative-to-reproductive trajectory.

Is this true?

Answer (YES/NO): YES